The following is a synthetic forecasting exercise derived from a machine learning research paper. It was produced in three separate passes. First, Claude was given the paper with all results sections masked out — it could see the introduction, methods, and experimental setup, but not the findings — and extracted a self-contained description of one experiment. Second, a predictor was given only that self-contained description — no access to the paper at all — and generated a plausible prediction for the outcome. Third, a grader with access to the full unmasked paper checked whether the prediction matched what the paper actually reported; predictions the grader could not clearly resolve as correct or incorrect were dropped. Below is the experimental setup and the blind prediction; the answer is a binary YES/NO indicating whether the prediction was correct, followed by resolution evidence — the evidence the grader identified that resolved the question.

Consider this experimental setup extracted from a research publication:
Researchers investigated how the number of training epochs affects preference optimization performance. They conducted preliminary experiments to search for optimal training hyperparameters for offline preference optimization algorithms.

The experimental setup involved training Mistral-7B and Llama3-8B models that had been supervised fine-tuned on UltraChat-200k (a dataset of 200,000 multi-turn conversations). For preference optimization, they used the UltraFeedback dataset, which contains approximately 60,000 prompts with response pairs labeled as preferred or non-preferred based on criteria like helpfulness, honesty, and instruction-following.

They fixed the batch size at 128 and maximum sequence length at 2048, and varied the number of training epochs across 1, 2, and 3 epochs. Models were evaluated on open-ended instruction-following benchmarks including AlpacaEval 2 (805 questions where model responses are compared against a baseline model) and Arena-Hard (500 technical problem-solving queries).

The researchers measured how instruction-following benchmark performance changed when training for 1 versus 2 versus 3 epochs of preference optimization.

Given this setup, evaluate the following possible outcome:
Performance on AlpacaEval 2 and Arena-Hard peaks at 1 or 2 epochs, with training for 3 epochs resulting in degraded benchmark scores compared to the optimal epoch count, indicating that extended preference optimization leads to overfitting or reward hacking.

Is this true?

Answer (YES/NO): YES